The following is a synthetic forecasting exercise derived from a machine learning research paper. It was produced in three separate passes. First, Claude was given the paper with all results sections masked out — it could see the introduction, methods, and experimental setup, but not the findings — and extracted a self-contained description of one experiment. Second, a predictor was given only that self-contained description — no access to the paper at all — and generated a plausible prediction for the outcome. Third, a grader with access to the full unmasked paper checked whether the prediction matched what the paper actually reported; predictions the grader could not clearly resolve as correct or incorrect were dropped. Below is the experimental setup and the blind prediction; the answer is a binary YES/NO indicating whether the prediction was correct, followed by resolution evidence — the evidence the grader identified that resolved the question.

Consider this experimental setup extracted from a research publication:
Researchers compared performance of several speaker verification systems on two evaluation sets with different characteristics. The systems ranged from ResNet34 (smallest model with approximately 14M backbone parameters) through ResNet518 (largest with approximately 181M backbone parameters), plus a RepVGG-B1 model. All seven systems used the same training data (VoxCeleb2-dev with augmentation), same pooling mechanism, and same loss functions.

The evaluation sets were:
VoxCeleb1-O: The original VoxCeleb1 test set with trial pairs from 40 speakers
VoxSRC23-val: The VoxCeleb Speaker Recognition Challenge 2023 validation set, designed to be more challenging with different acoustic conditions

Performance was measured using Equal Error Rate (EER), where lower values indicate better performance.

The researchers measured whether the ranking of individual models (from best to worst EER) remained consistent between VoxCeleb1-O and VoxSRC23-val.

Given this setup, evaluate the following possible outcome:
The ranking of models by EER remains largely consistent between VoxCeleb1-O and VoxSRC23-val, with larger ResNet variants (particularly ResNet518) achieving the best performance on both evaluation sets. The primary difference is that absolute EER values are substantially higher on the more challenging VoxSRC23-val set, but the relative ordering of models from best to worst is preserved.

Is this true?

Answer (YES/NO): NO